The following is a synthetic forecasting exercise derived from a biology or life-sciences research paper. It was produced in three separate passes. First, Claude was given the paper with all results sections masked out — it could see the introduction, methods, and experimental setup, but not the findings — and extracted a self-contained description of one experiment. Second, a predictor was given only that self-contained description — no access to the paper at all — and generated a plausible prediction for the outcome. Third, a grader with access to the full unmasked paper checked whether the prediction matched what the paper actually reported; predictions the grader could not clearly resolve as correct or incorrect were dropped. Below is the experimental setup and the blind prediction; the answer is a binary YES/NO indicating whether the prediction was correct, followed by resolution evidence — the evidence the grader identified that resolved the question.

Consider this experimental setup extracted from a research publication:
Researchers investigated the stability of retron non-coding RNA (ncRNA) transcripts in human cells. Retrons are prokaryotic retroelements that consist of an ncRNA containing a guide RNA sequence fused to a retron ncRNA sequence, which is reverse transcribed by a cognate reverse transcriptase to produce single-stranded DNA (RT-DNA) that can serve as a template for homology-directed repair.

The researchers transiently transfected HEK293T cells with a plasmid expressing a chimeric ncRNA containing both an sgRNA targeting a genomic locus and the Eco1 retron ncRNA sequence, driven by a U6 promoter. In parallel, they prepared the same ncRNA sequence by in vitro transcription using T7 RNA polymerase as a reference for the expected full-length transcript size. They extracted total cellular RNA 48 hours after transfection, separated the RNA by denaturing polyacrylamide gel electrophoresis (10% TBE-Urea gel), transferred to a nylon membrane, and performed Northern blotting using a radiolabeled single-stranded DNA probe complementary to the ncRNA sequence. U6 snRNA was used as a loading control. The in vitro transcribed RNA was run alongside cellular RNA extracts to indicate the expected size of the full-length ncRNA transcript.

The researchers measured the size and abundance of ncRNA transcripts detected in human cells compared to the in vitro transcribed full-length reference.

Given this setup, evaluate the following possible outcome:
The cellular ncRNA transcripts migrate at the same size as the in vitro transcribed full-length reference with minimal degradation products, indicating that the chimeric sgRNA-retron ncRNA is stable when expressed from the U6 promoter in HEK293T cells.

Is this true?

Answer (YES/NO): NO